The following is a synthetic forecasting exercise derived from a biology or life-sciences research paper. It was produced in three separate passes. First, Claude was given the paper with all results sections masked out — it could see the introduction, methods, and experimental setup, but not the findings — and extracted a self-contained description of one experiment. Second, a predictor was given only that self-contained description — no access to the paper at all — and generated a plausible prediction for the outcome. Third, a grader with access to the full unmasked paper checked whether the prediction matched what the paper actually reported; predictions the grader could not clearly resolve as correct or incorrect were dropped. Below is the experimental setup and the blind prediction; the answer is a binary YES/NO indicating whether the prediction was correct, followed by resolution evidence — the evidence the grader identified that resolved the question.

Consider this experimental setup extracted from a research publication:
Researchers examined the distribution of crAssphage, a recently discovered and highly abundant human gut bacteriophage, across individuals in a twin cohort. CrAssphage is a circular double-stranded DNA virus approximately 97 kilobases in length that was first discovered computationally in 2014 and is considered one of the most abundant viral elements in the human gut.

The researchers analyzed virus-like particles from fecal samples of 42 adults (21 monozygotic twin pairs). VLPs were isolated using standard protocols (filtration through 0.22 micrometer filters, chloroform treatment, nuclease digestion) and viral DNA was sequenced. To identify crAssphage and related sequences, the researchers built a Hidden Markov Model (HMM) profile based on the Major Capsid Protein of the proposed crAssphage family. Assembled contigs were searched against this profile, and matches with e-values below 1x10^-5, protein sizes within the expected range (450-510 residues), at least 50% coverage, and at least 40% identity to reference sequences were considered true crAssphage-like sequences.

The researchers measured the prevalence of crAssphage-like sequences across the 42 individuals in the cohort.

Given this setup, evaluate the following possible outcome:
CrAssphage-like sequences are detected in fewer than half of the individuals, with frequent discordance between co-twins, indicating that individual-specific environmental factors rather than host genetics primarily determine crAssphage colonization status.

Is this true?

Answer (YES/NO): NO